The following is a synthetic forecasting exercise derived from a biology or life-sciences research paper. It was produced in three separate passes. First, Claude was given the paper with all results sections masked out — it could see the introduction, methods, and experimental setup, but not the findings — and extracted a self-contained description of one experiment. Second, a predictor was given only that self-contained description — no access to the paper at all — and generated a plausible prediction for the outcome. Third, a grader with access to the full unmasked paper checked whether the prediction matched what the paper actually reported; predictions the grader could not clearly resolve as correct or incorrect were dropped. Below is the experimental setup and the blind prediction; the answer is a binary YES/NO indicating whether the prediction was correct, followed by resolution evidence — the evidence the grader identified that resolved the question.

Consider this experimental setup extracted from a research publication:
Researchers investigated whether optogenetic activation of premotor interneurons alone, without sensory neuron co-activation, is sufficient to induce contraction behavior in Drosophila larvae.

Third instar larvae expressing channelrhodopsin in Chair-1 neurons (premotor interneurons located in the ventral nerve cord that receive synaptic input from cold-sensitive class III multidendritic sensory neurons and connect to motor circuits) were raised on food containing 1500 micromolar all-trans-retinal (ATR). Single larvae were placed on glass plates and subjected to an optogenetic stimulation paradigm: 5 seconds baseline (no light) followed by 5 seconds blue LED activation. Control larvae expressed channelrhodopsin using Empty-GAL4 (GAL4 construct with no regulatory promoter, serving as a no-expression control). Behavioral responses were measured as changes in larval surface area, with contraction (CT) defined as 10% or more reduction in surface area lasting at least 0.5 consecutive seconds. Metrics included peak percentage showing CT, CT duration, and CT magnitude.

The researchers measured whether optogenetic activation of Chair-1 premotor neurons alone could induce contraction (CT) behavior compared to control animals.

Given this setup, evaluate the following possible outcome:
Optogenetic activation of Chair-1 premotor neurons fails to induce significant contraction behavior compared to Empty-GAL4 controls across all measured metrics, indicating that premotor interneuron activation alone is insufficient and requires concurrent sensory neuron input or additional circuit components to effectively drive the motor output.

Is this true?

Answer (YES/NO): YES